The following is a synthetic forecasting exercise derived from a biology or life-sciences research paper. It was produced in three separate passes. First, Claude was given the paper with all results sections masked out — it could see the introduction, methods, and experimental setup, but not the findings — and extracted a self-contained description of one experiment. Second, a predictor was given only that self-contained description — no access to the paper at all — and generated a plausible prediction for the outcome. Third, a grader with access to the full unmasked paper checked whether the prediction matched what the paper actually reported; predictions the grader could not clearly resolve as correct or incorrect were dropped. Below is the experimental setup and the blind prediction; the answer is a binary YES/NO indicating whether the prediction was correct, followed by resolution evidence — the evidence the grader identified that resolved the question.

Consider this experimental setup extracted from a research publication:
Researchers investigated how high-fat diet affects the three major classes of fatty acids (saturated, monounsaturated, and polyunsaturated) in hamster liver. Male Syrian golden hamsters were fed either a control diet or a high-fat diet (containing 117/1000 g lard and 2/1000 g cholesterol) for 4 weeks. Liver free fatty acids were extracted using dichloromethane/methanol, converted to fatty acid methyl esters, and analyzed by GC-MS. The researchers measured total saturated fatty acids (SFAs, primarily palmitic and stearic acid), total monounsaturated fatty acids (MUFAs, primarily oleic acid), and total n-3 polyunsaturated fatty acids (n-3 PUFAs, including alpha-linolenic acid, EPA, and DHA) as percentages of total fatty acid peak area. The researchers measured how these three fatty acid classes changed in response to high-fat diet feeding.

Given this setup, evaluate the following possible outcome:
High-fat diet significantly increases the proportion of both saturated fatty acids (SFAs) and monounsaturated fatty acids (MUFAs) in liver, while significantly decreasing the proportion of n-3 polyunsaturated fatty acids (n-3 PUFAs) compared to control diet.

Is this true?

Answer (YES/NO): NO